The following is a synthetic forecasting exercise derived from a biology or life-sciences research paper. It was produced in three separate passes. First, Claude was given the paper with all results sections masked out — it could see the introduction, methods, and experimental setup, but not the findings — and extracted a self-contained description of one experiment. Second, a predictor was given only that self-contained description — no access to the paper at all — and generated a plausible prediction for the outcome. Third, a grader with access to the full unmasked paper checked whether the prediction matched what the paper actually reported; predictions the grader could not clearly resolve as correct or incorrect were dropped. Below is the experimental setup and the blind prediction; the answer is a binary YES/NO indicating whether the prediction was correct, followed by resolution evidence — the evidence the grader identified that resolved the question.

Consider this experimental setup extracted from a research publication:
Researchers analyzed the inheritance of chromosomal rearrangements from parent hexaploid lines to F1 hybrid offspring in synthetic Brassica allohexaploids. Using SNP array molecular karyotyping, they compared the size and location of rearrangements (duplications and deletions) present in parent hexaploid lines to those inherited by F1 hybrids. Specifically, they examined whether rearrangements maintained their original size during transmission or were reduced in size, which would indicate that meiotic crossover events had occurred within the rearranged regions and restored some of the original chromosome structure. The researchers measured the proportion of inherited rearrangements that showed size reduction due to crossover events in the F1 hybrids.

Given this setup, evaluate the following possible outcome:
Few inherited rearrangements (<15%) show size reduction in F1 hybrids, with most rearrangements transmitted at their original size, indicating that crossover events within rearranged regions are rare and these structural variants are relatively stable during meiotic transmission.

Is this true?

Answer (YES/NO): YES